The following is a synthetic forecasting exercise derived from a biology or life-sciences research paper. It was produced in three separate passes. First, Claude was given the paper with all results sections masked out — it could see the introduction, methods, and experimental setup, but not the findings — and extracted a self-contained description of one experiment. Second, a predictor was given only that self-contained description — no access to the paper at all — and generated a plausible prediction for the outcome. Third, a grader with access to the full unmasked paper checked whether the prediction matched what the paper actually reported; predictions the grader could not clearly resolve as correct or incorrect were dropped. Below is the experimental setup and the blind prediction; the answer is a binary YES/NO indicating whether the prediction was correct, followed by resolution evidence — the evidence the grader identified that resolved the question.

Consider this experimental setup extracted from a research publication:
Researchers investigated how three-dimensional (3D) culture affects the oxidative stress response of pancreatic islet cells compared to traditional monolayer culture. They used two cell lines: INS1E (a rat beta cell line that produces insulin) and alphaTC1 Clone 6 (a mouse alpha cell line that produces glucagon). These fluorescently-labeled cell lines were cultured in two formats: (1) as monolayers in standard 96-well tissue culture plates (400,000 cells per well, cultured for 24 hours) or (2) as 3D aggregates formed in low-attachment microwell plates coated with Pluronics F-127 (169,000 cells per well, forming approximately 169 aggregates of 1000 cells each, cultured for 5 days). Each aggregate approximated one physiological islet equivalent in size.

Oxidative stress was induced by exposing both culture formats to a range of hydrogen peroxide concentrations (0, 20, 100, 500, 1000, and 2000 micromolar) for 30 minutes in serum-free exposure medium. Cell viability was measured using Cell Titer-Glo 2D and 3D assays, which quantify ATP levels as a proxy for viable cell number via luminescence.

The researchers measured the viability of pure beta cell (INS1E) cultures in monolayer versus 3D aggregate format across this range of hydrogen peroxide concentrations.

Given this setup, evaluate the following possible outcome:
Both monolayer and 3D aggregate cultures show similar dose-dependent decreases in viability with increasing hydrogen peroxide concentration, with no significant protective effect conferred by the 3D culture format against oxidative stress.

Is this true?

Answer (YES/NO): NO